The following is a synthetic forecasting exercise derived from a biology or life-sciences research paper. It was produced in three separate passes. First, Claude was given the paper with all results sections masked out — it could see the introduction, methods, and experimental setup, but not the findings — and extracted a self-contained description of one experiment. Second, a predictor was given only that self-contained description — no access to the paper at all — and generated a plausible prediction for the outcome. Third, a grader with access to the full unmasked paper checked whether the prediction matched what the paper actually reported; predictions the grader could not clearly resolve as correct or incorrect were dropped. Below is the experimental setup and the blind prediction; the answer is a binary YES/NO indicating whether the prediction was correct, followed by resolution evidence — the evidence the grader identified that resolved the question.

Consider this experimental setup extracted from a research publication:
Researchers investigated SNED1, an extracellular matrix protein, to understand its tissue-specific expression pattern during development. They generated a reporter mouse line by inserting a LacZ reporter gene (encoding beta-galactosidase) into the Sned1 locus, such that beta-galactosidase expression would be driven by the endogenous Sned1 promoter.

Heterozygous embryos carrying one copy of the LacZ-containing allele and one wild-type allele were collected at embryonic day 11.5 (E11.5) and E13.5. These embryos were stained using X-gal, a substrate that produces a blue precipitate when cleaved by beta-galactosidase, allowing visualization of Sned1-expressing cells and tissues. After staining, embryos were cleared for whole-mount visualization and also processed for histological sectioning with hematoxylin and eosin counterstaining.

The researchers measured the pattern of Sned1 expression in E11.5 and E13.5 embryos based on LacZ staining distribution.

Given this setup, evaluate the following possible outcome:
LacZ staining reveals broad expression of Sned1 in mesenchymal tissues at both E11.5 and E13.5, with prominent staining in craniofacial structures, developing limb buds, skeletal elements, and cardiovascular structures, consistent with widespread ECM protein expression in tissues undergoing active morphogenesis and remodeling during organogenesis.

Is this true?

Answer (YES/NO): NO